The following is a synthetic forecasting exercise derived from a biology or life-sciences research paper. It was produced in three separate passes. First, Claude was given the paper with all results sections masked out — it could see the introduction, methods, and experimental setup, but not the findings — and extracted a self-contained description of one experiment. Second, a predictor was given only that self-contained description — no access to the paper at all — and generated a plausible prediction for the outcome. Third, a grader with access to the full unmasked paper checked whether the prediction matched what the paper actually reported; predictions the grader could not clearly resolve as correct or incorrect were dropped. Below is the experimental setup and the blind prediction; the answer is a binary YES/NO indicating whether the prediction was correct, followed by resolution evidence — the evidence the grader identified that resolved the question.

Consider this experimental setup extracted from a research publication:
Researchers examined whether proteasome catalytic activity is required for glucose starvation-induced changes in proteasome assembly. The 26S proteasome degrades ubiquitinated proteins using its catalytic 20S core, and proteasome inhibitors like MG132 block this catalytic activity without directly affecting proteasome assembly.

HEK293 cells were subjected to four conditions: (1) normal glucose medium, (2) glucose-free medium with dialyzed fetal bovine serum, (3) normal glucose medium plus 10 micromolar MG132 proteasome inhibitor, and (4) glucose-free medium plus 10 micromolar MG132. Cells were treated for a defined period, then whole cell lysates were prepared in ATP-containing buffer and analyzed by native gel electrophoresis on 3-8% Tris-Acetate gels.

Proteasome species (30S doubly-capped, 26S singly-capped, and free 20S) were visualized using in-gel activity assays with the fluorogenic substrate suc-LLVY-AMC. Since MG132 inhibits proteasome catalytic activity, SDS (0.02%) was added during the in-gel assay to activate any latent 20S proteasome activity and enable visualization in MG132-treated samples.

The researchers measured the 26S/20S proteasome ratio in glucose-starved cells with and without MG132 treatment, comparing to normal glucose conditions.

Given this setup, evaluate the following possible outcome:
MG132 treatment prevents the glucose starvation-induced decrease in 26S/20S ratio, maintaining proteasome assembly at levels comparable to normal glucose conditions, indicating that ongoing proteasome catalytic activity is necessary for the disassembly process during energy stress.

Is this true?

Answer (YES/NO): NO